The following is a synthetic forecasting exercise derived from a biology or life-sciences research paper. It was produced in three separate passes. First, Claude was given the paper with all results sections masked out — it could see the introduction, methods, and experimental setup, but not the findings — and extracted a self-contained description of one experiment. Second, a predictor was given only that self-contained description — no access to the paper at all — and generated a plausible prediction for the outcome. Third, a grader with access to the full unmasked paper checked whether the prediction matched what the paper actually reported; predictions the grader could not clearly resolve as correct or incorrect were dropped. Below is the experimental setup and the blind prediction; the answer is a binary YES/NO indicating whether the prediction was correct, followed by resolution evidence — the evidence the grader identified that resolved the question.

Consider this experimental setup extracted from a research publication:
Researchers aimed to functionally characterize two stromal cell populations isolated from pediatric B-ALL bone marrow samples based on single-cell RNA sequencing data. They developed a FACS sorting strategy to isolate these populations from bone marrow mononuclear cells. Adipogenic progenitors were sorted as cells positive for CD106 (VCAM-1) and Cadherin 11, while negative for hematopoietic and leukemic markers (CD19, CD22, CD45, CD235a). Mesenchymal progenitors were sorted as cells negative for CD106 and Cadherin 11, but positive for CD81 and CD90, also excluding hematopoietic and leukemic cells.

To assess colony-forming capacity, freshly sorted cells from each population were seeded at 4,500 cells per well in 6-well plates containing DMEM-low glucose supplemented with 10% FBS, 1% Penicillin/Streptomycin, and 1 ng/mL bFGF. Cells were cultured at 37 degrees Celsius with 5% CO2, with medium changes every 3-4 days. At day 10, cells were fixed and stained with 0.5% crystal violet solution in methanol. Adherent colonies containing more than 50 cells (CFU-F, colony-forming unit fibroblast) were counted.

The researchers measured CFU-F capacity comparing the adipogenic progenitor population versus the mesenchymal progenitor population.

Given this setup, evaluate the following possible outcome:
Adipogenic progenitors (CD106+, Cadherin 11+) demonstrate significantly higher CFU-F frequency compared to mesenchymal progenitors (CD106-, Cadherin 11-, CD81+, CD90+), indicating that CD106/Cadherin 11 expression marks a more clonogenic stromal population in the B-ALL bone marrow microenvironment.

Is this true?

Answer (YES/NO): NO